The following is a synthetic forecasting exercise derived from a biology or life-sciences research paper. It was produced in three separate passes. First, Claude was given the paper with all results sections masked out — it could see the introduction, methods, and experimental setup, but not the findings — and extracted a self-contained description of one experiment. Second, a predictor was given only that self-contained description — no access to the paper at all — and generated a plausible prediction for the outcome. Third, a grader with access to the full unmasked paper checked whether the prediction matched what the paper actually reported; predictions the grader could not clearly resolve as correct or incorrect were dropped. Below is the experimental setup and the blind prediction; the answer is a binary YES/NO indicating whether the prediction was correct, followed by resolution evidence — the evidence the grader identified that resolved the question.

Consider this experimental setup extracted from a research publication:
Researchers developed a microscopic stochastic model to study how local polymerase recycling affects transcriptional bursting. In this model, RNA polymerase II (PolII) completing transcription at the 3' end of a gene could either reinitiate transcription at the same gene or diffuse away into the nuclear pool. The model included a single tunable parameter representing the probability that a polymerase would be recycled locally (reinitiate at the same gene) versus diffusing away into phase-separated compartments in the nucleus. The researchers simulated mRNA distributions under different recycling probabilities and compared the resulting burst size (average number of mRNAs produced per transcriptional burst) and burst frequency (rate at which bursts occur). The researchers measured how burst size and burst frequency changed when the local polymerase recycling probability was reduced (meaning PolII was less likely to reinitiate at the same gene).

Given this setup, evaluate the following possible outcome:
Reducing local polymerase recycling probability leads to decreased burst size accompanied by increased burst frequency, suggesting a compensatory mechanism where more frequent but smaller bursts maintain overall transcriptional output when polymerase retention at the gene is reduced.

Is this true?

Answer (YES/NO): YES